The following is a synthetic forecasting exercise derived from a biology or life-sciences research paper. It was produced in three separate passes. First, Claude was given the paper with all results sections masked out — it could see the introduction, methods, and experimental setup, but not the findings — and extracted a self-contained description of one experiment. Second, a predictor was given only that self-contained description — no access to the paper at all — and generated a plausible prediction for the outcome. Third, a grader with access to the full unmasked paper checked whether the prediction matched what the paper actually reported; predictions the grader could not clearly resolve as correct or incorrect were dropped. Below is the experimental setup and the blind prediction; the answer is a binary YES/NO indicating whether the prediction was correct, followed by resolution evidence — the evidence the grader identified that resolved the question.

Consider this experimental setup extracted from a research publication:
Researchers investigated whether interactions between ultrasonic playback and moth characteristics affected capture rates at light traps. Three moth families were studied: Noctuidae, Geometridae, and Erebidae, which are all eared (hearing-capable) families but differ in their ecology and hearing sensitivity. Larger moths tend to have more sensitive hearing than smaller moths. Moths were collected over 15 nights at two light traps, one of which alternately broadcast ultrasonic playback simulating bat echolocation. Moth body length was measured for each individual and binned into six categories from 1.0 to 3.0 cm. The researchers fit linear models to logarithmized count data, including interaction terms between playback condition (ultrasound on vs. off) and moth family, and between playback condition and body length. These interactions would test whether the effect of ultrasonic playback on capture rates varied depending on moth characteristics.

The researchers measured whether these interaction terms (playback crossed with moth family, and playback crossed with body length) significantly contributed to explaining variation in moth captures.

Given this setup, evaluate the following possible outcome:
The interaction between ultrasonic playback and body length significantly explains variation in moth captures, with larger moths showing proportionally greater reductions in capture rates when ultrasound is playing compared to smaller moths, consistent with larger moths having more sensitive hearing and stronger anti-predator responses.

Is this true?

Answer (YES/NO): NO